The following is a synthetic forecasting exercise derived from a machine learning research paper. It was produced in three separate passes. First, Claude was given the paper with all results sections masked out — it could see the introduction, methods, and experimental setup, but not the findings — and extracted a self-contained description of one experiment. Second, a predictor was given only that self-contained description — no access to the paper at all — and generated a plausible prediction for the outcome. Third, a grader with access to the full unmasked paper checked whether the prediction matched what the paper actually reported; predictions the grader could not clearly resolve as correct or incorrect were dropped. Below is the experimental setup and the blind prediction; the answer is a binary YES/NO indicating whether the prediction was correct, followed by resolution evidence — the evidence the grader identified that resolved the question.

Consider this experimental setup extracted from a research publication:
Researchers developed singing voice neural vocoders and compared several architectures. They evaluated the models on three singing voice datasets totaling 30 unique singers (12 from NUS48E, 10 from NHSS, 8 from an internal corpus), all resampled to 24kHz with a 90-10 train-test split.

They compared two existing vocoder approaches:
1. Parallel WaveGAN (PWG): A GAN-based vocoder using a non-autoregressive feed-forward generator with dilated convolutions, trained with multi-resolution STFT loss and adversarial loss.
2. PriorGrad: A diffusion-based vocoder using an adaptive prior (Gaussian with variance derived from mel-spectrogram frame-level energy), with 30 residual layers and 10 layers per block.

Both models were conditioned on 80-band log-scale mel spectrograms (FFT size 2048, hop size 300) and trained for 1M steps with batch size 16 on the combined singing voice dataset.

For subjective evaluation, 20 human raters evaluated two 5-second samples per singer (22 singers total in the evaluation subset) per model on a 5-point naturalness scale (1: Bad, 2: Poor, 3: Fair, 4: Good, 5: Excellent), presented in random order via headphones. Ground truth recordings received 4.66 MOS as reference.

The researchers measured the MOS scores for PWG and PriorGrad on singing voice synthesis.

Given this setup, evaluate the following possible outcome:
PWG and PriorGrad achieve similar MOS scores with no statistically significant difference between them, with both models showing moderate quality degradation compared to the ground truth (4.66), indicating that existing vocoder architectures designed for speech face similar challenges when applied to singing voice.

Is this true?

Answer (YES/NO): NO